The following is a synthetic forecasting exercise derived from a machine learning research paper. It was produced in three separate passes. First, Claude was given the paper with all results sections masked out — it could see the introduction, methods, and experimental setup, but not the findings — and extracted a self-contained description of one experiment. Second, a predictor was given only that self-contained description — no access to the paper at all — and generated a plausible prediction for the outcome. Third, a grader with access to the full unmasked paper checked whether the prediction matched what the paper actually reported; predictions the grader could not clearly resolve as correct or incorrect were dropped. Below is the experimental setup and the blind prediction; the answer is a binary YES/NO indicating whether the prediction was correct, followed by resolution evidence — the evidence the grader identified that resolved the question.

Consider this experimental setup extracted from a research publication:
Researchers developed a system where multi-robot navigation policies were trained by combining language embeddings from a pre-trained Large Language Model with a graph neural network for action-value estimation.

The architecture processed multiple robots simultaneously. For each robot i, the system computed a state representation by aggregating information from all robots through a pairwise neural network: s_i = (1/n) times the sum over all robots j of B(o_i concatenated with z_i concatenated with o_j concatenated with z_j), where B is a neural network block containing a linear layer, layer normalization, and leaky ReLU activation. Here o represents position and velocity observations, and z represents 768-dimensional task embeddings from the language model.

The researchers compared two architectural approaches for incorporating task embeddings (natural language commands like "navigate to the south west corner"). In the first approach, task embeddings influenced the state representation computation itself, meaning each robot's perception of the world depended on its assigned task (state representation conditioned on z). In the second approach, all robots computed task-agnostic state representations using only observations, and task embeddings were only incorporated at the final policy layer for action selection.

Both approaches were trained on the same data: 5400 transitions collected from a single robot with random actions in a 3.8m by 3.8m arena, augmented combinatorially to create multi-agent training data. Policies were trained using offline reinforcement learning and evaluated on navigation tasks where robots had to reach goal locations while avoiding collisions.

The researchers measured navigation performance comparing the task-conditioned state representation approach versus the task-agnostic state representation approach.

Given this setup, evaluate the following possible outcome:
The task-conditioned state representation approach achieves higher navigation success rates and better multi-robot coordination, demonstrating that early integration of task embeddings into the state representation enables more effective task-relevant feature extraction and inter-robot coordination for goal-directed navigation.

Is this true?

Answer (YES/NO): YES